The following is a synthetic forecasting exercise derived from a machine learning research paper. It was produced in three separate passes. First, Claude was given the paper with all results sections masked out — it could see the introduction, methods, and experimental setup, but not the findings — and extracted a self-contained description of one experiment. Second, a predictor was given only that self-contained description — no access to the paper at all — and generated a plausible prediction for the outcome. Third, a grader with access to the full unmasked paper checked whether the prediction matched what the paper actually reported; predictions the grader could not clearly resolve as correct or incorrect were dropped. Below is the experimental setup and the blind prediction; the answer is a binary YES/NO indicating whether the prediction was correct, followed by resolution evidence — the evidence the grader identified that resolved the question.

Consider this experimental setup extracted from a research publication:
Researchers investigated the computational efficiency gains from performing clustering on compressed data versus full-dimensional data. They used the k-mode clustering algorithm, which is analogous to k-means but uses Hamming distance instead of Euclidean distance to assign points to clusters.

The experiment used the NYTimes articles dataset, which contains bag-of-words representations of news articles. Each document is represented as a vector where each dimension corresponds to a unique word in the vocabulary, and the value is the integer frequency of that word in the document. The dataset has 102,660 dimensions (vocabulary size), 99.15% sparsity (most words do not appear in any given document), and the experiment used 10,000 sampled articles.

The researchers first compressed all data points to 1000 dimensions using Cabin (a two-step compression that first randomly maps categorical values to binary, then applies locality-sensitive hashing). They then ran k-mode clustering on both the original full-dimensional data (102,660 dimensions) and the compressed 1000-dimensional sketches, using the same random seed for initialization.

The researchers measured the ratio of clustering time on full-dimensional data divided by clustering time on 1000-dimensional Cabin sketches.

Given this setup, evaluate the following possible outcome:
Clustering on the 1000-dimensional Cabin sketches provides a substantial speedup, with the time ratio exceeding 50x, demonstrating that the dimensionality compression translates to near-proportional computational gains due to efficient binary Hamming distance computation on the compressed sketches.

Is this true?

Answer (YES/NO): YES